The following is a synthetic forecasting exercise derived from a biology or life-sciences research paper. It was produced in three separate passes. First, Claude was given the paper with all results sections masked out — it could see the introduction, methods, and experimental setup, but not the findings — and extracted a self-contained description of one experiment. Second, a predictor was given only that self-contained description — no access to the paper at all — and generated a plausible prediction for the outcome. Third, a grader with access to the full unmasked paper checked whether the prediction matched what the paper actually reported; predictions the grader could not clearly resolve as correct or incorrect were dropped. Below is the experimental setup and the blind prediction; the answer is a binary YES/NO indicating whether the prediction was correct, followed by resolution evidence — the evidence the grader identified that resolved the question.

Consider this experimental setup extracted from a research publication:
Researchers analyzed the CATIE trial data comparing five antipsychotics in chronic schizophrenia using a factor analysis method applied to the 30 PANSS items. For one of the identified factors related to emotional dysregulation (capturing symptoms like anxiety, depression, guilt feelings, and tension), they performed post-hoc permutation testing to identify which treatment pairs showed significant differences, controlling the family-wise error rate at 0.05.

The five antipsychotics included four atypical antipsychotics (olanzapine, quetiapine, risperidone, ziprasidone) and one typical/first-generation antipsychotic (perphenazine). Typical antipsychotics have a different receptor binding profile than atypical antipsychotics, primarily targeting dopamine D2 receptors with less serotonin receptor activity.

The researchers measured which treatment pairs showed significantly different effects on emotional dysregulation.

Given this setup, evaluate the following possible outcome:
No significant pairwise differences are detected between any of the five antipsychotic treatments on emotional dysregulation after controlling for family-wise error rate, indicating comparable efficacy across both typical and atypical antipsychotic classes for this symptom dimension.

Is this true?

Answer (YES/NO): NO